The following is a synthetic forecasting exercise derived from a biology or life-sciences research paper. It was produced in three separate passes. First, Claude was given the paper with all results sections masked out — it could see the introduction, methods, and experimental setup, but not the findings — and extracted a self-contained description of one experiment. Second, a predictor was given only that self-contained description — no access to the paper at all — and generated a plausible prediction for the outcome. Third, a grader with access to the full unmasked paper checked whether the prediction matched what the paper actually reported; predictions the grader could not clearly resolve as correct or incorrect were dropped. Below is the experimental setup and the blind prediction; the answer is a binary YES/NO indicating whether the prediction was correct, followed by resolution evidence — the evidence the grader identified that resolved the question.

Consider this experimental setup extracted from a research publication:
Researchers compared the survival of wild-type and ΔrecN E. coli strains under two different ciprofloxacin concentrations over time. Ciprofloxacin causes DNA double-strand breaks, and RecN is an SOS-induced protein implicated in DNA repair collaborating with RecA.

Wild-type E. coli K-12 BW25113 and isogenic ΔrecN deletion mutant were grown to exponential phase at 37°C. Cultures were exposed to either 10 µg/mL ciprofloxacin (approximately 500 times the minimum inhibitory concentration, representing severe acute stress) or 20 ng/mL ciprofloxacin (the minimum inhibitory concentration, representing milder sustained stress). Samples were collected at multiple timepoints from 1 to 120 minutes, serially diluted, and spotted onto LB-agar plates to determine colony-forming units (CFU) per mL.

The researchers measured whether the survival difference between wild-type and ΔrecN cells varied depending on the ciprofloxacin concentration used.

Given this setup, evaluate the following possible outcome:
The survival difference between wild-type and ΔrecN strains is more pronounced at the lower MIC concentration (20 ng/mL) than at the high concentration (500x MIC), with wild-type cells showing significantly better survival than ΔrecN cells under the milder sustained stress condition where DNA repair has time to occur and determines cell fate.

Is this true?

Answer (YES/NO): NO